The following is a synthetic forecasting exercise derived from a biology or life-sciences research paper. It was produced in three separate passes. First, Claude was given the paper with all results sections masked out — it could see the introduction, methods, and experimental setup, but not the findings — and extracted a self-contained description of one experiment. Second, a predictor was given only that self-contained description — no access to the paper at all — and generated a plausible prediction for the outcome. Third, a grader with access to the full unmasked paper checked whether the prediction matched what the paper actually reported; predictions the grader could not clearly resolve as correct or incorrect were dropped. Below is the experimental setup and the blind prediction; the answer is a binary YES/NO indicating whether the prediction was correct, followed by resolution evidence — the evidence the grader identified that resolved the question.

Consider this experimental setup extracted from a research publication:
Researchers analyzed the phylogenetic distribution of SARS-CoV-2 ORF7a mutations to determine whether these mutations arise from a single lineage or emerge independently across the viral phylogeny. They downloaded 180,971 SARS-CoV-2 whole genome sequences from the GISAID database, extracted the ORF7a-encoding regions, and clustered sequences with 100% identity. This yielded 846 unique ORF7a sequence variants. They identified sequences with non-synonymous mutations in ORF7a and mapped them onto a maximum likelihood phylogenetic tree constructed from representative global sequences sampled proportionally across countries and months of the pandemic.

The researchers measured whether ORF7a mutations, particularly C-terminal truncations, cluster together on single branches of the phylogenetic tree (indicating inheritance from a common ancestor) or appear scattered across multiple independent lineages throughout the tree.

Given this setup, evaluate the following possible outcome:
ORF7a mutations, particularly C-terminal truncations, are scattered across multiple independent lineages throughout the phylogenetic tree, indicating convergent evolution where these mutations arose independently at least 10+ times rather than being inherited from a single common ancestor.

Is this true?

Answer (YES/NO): YES